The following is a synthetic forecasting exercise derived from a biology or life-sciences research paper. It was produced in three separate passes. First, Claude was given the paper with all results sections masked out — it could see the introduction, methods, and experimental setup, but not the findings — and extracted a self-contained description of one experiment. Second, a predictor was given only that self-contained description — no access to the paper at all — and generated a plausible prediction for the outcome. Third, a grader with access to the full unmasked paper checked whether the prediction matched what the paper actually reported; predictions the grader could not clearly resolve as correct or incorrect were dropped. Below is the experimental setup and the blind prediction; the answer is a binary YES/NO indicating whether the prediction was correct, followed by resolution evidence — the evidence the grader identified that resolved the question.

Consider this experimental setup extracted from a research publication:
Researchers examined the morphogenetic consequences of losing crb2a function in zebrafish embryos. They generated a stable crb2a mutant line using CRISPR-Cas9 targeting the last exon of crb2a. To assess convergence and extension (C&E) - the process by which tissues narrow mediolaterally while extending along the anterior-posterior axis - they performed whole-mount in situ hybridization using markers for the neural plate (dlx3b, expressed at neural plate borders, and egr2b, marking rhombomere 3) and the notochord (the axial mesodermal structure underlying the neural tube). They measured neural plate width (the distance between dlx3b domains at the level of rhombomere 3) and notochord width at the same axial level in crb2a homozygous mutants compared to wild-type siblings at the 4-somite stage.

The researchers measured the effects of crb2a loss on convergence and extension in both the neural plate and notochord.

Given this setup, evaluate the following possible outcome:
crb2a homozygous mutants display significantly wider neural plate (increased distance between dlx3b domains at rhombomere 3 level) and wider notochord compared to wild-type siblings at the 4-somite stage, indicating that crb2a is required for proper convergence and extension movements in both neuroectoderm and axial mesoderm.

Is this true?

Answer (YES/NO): NO